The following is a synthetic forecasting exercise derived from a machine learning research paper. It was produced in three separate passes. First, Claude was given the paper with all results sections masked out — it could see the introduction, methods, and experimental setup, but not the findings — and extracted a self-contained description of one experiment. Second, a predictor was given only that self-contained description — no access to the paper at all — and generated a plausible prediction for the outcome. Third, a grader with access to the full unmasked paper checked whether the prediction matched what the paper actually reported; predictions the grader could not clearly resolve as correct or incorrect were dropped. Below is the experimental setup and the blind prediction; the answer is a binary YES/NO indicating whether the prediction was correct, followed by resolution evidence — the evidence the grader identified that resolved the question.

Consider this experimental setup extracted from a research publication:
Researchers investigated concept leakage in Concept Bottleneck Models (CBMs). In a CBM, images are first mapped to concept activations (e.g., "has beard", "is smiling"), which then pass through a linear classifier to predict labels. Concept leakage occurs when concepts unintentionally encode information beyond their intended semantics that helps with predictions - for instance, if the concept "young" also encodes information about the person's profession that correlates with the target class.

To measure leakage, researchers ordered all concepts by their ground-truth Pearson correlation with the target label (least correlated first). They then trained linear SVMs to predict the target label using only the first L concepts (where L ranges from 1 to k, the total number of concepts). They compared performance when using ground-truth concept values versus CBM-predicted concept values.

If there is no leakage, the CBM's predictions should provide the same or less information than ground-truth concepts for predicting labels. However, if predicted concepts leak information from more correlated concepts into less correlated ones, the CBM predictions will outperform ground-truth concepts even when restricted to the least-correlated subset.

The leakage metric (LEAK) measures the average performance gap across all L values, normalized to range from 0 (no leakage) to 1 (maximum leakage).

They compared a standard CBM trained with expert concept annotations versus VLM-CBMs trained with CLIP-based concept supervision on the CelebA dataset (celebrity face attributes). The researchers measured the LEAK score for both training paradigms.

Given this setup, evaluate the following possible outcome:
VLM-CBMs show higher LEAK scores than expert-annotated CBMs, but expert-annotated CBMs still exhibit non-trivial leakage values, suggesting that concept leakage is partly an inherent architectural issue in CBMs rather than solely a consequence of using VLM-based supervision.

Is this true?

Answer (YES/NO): NO